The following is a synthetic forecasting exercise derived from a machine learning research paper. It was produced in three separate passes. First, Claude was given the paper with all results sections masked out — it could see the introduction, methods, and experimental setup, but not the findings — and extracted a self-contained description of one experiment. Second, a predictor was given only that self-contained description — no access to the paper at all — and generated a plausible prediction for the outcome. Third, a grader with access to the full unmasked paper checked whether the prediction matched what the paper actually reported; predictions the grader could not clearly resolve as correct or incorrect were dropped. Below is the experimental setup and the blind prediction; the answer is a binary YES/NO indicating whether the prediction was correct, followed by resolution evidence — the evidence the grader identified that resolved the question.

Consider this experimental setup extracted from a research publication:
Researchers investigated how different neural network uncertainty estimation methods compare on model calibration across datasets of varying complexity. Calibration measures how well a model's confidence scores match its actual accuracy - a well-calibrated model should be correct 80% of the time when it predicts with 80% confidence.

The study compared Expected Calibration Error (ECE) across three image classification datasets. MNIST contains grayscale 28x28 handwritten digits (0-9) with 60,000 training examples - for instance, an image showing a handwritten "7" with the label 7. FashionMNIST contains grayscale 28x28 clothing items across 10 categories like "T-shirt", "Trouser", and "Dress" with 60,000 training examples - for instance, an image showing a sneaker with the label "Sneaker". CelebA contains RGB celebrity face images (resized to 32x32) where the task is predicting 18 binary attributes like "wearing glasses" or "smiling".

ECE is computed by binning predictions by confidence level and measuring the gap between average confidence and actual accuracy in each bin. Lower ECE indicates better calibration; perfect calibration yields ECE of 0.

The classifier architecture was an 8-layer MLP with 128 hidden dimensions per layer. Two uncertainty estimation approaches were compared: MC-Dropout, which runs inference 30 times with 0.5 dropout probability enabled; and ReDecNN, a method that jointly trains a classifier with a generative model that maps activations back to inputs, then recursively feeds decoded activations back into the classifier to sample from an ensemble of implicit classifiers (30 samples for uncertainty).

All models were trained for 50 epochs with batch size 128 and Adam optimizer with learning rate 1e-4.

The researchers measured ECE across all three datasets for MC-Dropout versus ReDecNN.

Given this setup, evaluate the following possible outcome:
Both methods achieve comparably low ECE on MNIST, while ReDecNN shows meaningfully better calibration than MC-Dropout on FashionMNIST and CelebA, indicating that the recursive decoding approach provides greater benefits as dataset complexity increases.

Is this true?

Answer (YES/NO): NO